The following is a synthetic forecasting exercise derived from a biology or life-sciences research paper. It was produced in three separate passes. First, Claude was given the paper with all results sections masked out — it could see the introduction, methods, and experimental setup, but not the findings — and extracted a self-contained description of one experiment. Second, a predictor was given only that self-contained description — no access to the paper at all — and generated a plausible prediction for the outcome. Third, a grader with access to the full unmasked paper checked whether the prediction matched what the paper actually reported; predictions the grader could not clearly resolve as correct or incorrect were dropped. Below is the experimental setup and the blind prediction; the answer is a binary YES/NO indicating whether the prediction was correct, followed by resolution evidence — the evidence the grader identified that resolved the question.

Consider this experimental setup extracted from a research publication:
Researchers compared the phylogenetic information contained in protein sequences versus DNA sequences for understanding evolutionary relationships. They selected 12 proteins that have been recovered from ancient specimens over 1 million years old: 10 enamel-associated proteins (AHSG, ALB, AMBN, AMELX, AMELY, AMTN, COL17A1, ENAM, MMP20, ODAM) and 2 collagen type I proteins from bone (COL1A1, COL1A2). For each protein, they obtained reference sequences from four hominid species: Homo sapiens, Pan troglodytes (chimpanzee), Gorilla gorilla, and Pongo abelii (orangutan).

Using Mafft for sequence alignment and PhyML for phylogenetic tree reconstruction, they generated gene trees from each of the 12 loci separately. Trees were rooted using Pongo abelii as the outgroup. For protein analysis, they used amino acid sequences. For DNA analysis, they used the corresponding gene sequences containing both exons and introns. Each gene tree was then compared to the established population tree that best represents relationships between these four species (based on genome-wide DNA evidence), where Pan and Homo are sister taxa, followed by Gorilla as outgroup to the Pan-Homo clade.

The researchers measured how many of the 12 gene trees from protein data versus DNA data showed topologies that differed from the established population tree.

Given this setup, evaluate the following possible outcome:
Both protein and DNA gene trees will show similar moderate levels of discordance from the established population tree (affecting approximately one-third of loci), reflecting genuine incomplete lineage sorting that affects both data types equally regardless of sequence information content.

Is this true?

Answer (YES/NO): NO